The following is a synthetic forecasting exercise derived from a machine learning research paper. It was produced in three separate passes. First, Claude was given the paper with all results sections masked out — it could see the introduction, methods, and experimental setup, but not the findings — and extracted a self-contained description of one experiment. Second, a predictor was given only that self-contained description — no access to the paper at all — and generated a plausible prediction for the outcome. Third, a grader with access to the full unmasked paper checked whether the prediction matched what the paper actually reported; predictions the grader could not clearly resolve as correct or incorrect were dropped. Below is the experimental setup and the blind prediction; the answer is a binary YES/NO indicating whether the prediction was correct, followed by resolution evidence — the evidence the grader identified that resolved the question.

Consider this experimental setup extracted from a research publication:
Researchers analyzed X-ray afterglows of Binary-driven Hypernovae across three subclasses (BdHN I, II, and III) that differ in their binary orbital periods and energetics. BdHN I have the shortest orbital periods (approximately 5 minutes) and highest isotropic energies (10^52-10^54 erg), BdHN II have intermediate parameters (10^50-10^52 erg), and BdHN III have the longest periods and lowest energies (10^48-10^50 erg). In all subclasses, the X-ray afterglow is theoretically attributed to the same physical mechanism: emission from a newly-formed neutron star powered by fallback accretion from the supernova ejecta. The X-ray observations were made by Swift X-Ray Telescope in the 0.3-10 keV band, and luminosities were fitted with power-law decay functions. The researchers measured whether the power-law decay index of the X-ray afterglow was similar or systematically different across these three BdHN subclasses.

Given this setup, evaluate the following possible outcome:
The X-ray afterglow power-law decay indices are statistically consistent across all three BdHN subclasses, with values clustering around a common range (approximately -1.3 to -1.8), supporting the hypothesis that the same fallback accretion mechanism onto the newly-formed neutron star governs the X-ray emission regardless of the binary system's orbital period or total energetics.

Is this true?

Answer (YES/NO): YES